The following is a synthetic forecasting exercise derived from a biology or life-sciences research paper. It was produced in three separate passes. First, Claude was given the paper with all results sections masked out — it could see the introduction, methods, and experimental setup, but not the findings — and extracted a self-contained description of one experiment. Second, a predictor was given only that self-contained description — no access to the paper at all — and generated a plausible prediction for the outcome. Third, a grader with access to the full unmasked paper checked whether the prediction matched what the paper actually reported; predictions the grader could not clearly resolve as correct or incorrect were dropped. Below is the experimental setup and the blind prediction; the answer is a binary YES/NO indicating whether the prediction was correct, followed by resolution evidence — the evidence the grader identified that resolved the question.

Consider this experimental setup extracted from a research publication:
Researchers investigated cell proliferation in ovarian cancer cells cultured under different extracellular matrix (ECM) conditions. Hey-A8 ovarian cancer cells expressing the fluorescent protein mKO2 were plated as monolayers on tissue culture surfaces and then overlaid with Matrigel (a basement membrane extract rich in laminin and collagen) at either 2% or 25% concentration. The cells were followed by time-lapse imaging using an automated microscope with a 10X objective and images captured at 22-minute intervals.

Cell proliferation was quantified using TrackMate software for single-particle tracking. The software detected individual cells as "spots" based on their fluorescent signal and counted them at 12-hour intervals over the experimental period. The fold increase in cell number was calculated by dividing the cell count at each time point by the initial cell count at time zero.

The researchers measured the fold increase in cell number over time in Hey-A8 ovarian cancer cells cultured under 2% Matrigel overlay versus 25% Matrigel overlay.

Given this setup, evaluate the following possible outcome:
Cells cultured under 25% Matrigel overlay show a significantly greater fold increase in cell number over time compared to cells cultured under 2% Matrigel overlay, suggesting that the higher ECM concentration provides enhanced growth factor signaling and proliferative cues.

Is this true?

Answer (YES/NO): NO